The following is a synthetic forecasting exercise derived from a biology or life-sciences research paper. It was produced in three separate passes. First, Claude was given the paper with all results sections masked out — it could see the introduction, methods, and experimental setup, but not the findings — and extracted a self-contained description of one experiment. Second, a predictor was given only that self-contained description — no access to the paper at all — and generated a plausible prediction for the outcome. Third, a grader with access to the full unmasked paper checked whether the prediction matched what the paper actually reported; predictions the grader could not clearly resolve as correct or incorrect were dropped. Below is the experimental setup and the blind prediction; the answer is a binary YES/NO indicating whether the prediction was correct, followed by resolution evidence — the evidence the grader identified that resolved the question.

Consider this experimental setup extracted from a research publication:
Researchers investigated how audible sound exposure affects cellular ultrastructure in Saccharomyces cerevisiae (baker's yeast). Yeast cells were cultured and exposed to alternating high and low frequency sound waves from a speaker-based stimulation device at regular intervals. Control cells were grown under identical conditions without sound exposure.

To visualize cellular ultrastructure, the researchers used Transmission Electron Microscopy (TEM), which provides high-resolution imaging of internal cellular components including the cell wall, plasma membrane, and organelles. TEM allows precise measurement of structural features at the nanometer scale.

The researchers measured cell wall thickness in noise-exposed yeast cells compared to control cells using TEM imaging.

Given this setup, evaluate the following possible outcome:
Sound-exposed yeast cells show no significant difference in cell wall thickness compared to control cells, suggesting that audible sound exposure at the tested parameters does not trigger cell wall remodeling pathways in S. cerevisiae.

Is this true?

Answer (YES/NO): NO